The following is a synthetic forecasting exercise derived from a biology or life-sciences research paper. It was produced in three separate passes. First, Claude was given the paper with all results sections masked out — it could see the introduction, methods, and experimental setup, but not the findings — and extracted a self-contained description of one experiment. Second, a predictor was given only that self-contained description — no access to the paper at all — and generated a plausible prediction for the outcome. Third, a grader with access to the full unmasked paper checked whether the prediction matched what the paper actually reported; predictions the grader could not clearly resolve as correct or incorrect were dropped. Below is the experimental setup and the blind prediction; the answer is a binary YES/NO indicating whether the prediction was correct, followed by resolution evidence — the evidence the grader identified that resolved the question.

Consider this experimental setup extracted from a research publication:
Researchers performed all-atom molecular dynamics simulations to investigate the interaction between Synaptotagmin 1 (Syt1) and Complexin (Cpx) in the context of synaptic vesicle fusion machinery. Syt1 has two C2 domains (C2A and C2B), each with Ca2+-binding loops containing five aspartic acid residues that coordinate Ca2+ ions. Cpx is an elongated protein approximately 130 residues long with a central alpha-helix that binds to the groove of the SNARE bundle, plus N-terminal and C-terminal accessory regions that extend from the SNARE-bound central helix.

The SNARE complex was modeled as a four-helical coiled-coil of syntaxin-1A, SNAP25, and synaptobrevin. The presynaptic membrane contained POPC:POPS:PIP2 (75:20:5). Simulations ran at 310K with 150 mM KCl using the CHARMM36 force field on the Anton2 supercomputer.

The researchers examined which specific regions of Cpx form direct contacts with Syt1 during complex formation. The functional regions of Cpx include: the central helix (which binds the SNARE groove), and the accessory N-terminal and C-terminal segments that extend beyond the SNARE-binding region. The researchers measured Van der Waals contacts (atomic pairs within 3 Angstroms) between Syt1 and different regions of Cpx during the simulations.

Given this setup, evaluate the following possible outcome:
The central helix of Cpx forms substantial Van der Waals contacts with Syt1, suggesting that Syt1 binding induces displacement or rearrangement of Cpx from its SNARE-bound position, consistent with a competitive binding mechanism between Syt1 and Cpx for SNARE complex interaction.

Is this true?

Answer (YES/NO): NO